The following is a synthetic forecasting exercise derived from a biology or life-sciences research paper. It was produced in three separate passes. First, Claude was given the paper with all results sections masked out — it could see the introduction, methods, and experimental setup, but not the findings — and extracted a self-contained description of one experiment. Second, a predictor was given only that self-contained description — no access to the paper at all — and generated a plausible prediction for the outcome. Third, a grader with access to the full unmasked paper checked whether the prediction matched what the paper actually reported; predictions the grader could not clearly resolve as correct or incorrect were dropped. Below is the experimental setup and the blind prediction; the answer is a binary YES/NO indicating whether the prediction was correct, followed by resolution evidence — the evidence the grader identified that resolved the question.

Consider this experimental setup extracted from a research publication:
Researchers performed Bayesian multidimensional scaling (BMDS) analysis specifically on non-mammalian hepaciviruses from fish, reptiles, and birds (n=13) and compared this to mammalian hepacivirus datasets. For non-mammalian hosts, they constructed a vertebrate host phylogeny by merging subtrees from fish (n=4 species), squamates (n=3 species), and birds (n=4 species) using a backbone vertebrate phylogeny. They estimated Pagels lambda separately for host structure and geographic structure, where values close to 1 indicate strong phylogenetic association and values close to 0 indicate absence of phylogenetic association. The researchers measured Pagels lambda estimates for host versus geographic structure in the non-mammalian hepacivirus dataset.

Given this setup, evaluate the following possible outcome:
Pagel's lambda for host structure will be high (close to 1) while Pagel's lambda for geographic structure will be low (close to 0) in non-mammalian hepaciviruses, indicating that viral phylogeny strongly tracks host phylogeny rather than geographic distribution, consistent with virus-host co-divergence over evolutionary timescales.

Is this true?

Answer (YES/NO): YES